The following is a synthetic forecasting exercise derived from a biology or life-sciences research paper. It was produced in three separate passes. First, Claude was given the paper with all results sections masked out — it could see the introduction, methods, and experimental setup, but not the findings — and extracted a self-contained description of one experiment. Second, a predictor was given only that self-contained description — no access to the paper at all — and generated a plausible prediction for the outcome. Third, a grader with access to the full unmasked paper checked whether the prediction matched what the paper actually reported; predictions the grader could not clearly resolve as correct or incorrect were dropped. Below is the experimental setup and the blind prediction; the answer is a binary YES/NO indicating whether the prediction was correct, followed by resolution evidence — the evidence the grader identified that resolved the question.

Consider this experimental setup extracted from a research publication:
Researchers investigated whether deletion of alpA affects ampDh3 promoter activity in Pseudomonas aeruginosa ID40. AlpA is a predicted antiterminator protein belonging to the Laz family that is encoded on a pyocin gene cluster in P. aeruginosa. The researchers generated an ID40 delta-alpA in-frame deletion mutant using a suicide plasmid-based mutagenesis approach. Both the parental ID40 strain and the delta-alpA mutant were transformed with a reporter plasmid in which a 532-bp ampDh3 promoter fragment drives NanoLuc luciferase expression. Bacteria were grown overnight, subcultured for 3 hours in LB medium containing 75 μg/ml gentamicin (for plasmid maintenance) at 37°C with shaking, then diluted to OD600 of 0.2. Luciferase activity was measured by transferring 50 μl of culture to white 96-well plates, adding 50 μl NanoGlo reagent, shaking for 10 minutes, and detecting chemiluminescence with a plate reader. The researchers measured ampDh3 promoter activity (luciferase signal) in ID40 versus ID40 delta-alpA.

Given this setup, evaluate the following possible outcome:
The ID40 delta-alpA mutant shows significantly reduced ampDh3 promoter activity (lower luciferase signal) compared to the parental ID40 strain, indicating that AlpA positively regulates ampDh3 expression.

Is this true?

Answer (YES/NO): YES